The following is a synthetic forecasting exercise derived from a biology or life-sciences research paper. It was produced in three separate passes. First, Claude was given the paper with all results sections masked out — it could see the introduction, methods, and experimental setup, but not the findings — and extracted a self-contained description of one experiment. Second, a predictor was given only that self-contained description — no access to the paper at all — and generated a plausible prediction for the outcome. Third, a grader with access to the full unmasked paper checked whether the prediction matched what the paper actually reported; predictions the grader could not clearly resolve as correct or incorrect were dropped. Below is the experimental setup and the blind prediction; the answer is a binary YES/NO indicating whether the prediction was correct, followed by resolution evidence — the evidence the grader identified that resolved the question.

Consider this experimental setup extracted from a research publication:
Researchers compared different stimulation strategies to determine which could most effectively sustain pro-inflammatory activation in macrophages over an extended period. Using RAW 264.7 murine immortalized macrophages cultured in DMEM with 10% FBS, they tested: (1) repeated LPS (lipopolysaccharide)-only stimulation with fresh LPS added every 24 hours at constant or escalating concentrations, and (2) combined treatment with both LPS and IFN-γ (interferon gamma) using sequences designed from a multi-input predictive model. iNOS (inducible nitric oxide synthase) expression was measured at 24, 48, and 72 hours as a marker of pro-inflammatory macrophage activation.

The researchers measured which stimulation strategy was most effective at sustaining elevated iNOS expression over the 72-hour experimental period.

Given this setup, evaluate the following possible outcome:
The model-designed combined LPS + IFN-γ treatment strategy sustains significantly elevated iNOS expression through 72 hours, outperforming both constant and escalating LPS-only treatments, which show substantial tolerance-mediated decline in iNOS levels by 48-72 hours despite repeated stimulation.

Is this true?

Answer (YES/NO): YES